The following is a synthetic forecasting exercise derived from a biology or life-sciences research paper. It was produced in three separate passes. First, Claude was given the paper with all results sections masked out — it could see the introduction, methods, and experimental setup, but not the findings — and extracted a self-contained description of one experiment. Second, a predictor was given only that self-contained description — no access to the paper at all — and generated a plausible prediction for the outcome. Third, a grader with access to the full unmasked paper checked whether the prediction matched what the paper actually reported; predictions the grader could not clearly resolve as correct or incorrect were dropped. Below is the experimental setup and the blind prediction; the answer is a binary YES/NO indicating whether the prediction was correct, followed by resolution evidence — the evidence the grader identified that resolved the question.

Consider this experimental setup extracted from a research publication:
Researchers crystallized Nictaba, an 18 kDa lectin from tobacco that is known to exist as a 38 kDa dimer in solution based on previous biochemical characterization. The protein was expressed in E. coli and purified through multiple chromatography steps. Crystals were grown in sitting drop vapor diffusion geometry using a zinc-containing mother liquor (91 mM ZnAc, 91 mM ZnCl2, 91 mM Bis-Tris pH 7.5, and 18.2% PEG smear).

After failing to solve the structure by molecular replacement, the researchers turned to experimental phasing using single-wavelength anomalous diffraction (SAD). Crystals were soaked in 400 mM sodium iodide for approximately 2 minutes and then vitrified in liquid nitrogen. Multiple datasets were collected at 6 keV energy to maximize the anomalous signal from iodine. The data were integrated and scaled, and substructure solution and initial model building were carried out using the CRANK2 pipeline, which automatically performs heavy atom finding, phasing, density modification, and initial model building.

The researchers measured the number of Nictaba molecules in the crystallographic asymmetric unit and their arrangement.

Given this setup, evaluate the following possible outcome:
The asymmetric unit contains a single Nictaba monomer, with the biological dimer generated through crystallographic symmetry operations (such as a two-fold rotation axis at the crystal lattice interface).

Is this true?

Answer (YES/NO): NO